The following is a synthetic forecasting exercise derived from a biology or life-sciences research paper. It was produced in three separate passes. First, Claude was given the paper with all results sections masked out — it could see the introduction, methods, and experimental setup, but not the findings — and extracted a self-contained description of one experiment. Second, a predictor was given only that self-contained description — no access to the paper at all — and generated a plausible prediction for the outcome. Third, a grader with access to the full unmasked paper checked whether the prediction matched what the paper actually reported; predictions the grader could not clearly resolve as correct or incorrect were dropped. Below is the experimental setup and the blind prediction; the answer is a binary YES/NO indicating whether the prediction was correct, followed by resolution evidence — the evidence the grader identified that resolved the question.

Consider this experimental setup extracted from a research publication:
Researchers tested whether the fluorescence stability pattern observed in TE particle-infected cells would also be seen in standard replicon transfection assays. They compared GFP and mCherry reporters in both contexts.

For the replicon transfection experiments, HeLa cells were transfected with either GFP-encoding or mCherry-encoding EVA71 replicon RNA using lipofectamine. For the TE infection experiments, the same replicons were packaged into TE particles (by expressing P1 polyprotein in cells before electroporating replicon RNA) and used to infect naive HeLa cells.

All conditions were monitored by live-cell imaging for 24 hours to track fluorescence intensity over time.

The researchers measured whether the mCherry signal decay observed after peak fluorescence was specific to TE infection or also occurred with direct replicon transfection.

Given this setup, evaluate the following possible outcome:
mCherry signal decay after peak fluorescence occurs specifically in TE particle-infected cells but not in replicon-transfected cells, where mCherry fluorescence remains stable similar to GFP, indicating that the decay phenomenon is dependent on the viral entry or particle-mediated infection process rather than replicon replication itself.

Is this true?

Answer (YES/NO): NO